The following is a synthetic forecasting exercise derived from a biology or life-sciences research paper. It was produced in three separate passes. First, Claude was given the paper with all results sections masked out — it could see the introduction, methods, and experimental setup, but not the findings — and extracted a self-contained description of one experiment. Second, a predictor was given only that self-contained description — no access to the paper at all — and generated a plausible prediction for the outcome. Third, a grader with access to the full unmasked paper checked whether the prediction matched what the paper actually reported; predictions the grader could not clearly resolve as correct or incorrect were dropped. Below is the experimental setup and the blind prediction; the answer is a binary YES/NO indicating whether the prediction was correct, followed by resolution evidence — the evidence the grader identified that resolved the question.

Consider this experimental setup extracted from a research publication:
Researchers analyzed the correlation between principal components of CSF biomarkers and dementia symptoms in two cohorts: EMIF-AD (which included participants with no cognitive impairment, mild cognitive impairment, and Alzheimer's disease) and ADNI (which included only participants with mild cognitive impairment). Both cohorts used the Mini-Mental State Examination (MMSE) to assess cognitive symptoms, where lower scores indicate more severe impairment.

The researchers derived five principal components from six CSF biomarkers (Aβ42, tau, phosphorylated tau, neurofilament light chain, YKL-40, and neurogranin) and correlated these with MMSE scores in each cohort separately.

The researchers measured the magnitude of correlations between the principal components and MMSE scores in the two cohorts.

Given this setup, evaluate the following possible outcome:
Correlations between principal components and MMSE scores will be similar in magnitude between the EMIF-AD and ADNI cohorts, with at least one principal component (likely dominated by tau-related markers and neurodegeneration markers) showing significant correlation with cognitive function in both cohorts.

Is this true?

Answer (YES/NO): NO